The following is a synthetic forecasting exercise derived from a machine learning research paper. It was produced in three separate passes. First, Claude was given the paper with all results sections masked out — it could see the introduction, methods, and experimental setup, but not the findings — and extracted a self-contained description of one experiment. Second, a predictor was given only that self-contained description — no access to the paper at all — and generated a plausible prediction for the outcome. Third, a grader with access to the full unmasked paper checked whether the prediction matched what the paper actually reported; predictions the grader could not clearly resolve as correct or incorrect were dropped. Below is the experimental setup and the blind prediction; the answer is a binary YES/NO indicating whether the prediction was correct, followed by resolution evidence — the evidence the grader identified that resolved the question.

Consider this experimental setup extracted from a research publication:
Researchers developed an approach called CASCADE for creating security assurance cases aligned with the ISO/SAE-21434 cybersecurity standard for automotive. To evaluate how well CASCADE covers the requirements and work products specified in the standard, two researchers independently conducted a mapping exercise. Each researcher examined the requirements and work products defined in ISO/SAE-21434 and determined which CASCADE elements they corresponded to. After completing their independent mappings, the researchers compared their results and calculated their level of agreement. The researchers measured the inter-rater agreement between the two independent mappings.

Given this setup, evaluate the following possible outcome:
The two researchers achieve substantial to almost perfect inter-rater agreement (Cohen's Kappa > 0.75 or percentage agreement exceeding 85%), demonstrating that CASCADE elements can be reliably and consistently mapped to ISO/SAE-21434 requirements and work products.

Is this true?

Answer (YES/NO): NO